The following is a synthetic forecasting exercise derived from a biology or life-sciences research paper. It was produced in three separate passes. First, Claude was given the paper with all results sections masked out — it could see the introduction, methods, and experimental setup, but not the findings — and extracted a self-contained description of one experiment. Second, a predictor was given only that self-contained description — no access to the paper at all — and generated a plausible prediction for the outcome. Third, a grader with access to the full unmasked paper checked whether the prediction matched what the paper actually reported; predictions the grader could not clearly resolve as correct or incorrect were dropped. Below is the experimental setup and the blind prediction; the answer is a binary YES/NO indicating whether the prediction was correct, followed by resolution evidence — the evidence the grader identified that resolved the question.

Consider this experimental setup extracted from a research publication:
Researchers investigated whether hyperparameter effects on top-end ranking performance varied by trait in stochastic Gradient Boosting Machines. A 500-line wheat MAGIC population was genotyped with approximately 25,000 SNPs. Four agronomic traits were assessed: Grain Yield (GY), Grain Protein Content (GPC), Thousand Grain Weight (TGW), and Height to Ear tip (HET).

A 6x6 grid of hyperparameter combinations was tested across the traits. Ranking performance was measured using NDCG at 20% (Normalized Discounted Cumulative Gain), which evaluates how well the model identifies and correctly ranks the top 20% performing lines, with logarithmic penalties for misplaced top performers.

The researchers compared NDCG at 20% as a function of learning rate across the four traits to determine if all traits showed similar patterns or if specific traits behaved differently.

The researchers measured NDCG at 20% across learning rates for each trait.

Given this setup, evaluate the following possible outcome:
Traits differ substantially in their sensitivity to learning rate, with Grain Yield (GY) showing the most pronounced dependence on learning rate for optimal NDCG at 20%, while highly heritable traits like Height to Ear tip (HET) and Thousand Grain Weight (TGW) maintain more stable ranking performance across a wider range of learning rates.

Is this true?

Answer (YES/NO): NO